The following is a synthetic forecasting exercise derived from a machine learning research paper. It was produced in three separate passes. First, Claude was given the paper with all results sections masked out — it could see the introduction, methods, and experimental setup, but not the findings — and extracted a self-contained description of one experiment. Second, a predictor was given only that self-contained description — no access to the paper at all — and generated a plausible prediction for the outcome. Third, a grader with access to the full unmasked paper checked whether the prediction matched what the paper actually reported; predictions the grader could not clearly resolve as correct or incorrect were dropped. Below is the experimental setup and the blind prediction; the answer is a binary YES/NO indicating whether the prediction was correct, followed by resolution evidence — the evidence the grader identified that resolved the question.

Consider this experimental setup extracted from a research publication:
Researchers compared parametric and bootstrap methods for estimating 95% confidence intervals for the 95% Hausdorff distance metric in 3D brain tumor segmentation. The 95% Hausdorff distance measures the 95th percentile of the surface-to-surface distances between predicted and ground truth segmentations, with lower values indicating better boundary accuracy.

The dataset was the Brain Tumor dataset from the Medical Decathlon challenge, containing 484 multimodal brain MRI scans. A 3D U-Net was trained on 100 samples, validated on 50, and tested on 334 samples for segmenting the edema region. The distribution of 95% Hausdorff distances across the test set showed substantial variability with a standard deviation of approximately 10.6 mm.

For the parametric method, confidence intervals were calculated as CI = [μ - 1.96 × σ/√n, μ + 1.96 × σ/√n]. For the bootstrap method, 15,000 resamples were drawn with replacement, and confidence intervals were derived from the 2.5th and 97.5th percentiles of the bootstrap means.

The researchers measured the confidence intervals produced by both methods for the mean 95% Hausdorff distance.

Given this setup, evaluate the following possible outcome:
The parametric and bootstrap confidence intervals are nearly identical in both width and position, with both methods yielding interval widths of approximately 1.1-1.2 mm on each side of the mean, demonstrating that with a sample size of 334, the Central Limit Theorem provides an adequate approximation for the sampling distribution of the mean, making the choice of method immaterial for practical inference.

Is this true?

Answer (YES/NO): NO